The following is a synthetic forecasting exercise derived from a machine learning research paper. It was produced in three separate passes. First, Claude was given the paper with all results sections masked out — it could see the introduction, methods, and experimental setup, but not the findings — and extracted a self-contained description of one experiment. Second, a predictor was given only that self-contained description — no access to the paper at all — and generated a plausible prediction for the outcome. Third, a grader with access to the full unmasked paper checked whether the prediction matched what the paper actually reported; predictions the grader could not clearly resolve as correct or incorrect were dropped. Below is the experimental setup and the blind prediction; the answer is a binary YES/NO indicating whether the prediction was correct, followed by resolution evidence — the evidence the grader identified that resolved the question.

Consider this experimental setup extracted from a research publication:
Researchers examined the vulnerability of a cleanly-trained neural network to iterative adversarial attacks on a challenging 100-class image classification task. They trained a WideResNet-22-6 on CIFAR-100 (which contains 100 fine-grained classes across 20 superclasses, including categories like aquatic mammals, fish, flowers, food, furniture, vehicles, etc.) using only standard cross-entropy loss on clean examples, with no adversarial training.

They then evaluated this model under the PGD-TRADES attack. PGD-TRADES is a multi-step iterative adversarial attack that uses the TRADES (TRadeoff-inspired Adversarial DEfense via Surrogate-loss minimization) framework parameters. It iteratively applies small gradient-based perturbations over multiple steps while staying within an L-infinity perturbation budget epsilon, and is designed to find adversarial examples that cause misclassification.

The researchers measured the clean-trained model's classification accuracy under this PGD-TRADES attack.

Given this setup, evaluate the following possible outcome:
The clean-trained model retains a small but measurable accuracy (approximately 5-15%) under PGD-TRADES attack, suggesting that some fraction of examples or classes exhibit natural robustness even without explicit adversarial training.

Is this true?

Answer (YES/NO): NO